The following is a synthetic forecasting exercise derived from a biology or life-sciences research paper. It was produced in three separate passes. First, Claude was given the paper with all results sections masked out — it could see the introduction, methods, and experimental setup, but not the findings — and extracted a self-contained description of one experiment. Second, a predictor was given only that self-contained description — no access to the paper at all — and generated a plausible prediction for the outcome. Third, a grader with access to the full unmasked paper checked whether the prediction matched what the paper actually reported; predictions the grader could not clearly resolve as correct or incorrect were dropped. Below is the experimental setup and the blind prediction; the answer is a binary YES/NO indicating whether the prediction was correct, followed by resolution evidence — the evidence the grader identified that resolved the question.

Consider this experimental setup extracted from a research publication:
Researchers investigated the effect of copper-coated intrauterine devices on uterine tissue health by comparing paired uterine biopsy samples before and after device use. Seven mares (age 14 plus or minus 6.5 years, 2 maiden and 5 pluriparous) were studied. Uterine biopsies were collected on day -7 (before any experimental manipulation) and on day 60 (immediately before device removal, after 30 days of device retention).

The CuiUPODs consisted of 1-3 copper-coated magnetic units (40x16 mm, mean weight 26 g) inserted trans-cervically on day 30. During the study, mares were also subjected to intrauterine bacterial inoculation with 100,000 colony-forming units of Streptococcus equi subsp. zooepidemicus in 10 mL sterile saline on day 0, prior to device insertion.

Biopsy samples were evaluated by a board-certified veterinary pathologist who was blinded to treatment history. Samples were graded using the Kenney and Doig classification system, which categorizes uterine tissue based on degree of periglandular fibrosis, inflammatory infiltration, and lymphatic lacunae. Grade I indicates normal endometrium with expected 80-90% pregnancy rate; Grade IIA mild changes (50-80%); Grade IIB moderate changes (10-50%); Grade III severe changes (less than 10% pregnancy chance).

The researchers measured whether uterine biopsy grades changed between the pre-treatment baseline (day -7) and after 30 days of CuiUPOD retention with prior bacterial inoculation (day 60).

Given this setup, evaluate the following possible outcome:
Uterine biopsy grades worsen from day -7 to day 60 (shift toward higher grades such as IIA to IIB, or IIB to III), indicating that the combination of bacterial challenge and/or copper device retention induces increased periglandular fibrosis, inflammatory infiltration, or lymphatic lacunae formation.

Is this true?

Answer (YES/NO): NO